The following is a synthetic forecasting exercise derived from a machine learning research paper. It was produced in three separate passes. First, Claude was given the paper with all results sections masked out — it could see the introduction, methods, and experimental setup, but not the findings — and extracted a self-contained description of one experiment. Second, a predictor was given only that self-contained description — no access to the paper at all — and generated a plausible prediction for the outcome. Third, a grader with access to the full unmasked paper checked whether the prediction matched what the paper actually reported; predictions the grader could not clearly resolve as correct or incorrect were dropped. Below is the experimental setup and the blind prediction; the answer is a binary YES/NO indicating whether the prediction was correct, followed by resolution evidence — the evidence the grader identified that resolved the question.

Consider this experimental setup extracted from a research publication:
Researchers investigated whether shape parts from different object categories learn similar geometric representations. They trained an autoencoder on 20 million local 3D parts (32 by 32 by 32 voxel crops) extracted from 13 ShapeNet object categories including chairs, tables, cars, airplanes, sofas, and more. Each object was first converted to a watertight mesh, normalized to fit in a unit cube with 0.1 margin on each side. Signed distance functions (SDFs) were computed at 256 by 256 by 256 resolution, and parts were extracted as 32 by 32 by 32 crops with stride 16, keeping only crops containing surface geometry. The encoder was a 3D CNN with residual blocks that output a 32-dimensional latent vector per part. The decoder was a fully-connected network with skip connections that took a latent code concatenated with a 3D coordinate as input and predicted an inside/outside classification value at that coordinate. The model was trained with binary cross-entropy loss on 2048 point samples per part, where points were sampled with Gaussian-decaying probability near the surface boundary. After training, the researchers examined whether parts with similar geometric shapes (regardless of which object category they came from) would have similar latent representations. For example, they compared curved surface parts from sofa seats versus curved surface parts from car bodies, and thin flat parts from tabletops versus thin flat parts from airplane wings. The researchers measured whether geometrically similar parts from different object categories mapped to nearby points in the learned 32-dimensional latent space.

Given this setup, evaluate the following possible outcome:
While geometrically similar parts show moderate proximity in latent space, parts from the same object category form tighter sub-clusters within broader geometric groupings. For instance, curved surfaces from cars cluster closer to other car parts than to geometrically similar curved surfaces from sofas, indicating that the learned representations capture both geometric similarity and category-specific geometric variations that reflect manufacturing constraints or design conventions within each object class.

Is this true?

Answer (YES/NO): NO